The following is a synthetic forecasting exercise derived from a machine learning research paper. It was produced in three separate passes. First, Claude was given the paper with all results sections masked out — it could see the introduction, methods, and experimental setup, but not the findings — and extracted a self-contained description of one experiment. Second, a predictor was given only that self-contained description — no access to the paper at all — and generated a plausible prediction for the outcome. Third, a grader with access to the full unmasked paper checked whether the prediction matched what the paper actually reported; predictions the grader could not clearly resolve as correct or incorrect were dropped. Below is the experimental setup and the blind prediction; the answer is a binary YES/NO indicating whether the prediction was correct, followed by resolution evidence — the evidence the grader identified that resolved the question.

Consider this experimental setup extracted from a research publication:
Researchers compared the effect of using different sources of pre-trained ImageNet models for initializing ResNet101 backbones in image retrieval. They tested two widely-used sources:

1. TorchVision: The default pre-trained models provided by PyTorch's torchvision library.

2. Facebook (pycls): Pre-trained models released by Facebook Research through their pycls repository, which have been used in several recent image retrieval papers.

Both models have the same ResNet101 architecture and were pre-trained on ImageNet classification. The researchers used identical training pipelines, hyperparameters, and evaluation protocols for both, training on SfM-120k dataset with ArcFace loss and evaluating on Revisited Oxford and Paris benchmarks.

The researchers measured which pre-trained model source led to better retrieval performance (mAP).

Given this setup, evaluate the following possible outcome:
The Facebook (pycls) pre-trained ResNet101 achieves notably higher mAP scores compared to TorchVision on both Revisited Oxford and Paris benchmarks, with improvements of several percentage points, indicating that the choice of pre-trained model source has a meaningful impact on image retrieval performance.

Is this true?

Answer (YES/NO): NO